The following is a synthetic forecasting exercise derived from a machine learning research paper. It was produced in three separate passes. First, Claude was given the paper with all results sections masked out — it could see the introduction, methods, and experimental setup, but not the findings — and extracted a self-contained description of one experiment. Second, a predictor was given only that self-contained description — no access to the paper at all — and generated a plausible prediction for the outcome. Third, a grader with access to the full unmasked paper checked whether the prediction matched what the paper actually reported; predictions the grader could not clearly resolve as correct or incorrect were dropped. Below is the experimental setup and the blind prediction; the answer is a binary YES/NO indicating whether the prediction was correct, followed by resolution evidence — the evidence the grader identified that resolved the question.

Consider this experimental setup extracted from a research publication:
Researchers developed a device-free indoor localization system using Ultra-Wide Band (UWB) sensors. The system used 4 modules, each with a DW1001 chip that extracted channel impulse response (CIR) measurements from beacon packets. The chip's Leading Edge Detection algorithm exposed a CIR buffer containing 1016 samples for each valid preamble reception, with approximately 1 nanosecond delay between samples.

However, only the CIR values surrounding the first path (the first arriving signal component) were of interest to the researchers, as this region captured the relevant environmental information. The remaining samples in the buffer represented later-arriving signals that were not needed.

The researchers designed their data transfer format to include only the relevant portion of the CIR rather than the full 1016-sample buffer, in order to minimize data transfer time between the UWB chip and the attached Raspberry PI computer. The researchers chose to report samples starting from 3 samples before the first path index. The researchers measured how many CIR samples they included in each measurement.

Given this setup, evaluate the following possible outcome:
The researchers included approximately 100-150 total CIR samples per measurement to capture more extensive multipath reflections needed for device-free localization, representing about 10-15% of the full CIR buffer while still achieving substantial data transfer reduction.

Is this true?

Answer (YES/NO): NO